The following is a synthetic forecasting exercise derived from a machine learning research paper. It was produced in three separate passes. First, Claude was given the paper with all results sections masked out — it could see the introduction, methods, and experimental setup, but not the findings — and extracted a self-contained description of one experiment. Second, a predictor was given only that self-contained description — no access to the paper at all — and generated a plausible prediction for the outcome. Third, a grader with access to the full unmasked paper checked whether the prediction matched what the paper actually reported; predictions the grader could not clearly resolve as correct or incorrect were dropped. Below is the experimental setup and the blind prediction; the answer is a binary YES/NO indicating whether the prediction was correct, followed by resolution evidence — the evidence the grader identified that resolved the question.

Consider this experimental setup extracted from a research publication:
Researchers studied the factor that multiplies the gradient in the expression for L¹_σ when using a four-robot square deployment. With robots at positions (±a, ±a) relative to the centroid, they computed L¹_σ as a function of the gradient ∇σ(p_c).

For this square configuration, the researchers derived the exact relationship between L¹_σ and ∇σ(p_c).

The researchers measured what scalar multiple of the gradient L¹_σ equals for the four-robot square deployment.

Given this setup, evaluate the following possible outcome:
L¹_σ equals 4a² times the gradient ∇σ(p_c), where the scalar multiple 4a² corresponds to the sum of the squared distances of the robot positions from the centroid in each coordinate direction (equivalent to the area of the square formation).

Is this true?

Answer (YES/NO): NO